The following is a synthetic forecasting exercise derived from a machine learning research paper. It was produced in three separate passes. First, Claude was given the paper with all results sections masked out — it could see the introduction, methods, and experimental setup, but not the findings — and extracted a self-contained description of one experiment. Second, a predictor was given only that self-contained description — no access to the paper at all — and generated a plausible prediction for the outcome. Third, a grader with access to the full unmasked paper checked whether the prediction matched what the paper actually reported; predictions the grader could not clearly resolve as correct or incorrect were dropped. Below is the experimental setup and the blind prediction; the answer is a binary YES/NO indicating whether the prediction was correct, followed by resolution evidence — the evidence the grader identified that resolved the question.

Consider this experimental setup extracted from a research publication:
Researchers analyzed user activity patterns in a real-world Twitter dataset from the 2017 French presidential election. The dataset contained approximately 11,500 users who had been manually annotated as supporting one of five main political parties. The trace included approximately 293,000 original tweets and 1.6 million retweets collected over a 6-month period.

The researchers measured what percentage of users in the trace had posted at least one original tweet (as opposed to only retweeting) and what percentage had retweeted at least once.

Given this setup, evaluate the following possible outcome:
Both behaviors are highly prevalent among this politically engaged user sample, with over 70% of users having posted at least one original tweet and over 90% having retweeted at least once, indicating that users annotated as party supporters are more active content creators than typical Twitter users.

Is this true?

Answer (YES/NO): YES